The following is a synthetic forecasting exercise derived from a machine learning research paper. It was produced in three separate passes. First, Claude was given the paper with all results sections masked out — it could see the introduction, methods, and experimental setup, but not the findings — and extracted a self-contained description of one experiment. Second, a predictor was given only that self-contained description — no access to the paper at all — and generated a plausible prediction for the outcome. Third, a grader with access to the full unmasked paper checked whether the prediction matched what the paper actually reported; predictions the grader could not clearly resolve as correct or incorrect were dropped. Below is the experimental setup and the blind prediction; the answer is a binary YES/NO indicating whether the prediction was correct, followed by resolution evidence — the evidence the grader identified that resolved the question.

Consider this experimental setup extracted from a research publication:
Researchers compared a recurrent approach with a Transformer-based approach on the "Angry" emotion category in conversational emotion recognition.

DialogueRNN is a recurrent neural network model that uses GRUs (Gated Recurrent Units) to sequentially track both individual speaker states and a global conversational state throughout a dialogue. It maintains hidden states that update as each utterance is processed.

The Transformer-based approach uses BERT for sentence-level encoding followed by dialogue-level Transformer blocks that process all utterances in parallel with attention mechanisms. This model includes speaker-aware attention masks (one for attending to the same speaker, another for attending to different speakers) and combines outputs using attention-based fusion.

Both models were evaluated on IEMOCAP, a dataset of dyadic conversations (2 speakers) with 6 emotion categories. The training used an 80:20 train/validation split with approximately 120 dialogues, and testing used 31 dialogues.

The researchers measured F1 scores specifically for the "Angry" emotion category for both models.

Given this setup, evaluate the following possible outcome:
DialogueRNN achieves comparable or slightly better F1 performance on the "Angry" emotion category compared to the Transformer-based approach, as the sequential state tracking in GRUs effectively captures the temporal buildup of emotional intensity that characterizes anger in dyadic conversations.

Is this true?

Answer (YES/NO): YES